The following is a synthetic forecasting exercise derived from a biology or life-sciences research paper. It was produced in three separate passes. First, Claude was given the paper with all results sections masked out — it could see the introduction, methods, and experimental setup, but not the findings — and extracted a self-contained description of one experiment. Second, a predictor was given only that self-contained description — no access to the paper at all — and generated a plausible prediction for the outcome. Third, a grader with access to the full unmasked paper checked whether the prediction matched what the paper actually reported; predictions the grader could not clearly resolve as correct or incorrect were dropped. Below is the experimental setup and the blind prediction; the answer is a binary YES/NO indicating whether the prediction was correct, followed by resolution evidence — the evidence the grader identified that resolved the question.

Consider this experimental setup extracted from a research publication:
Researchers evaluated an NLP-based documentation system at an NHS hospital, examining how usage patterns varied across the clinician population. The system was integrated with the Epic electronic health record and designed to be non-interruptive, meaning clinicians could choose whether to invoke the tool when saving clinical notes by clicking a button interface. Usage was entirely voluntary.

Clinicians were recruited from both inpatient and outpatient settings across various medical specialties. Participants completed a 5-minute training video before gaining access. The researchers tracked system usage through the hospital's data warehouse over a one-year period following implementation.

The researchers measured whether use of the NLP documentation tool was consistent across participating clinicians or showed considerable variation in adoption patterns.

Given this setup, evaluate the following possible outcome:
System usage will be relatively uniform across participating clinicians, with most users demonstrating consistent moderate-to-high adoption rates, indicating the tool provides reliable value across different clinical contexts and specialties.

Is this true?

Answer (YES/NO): NO